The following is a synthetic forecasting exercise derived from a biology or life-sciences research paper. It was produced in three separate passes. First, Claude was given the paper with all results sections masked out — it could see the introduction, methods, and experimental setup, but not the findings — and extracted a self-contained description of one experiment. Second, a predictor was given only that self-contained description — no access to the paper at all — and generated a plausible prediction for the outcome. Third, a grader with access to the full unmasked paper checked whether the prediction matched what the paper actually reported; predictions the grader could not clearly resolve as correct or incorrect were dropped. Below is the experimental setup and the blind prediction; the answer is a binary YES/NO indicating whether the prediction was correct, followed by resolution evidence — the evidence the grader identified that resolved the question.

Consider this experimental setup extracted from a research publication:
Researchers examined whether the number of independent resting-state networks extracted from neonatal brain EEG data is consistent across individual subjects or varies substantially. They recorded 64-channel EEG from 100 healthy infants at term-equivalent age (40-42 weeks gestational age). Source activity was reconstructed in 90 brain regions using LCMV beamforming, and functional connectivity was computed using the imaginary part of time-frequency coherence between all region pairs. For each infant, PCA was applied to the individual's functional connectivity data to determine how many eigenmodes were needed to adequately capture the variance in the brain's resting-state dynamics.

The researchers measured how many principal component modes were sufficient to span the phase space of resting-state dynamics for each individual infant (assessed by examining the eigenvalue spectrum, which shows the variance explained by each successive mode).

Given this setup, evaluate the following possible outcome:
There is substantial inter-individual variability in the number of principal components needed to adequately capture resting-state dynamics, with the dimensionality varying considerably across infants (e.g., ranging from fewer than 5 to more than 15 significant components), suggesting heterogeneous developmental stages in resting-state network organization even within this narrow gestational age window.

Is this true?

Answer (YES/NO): NO